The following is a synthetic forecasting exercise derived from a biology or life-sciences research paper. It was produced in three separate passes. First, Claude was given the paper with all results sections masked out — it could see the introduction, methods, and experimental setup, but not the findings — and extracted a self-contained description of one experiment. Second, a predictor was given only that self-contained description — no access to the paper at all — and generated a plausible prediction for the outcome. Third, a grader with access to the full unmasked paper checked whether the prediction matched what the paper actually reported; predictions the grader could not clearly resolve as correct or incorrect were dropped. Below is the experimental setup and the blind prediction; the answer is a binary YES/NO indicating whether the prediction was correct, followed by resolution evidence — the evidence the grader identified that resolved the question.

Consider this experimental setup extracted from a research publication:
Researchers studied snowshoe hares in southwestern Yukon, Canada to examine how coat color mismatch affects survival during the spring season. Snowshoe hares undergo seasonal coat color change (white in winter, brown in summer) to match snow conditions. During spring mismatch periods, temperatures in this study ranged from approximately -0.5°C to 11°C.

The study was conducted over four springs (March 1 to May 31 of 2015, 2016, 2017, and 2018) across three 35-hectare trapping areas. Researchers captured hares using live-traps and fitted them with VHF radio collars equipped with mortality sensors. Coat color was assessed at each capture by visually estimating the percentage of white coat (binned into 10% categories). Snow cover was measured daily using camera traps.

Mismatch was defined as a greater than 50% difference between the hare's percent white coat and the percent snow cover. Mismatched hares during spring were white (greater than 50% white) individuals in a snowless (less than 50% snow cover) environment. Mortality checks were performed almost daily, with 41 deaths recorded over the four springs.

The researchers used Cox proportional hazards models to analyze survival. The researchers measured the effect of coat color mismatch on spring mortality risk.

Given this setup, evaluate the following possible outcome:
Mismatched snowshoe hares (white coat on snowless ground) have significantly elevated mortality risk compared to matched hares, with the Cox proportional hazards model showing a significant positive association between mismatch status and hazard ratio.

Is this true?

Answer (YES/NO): NO